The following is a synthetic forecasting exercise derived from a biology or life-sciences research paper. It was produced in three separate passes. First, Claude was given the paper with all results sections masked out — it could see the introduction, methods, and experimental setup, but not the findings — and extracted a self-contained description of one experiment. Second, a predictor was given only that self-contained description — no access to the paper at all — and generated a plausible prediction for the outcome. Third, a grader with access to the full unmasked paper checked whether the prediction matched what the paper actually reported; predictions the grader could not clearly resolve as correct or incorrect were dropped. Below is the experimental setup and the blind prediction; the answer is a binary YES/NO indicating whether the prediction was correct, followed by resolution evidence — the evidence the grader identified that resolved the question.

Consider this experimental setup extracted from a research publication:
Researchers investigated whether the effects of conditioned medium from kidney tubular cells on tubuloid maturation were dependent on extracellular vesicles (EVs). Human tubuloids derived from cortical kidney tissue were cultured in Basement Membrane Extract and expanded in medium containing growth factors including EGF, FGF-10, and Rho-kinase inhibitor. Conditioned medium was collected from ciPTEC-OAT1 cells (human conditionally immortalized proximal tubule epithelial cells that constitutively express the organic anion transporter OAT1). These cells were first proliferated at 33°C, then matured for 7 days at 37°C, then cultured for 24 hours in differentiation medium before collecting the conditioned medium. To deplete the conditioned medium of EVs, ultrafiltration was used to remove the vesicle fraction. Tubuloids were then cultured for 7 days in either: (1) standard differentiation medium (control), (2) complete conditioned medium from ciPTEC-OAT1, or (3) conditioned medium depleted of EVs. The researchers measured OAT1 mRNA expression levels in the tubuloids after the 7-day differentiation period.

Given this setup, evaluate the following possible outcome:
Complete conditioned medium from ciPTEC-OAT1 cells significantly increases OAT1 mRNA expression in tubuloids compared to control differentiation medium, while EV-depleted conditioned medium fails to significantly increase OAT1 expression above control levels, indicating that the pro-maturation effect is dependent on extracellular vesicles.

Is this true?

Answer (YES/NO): YES